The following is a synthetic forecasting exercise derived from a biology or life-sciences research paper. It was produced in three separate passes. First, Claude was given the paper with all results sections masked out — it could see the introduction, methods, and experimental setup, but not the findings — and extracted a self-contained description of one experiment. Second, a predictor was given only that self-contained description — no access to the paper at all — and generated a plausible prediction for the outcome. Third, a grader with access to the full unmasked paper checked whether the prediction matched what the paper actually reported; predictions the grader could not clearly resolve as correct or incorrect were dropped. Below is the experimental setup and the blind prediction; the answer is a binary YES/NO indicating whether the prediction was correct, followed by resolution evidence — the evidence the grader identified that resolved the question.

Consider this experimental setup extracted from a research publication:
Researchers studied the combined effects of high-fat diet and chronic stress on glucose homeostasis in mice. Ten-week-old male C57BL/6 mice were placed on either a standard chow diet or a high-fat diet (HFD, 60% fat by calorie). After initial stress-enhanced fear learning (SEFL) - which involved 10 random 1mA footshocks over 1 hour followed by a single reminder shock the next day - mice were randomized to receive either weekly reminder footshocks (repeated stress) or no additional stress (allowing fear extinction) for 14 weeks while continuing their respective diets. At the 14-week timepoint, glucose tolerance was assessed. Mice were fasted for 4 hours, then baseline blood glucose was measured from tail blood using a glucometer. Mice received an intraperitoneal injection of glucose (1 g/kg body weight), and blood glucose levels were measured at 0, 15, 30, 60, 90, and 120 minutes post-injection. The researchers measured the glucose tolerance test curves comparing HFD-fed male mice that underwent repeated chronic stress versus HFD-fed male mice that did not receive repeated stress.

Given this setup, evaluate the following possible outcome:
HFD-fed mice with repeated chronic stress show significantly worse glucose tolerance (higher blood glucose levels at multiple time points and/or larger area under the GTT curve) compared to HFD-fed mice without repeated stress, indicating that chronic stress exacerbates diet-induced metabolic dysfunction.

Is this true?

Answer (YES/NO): NO